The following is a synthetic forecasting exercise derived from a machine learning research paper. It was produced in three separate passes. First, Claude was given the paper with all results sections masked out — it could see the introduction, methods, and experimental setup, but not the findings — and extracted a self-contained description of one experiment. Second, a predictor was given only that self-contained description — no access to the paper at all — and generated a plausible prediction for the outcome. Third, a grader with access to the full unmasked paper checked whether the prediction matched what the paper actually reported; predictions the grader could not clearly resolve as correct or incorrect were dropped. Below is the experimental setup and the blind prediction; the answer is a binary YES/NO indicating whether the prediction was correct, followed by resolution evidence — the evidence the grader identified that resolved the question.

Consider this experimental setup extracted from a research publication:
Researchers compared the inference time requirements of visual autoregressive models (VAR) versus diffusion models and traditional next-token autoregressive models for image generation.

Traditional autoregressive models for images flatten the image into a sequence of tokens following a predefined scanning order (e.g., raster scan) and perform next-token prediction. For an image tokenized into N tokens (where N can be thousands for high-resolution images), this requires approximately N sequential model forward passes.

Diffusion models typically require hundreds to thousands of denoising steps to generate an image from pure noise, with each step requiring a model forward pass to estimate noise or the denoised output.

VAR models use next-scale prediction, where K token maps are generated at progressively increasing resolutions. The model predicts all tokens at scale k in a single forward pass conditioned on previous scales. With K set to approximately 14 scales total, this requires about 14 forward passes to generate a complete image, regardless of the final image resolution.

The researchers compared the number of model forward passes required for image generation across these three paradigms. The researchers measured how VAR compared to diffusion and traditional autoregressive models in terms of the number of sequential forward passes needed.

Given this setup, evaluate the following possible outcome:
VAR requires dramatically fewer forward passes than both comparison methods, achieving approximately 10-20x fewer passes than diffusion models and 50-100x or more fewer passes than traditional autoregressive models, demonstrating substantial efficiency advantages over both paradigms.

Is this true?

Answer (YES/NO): NO